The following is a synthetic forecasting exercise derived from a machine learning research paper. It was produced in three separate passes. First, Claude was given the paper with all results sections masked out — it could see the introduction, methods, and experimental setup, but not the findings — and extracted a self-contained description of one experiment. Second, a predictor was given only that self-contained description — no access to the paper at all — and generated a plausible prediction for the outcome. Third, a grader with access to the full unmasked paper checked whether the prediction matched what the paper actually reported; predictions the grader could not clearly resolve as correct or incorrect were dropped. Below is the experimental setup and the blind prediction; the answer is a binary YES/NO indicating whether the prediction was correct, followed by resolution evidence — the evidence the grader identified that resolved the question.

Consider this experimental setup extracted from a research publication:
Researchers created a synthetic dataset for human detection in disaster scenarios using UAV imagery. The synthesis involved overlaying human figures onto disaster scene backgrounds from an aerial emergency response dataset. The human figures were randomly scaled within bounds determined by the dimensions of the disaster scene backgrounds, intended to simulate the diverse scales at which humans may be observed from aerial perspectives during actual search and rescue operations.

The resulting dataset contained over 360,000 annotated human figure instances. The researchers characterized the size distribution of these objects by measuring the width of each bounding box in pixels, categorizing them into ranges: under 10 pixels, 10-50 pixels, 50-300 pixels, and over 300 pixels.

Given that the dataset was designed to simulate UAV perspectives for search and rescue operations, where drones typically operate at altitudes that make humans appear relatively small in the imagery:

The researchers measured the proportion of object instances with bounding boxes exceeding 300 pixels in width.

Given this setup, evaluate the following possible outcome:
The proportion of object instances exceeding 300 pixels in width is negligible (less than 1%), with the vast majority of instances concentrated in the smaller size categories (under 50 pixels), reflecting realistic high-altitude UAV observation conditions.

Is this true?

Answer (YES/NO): YES